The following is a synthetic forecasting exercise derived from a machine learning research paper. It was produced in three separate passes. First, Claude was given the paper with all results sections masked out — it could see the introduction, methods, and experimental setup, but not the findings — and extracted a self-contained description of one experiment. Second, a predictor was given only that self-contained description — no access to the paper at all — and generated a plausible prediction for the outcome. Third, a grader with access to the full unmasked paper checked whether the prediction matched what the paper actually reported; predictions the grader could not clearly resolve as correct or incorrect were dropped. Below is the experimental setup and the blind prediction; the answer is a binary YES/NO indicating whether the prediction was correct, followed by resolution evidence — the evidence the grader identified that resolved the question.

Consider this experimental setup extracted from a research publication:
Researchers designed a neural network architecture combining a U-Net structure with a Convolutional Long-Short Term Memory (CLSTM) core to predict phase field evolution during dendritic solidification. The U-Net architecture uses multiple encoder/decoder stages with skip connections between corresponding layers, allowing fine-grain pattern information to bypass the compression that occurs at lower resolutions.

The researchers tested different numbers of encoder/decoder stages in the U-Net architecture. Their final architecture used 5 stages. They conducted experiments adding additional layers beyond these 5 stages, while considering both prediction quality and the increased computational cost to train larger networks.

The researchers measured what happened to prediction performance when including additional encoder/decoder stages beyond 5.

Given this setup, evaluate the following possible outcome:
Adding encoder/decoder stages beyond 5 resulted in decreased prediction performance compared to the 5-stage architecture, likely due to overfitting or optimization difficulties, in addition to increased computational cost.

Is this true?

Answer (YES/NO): NO